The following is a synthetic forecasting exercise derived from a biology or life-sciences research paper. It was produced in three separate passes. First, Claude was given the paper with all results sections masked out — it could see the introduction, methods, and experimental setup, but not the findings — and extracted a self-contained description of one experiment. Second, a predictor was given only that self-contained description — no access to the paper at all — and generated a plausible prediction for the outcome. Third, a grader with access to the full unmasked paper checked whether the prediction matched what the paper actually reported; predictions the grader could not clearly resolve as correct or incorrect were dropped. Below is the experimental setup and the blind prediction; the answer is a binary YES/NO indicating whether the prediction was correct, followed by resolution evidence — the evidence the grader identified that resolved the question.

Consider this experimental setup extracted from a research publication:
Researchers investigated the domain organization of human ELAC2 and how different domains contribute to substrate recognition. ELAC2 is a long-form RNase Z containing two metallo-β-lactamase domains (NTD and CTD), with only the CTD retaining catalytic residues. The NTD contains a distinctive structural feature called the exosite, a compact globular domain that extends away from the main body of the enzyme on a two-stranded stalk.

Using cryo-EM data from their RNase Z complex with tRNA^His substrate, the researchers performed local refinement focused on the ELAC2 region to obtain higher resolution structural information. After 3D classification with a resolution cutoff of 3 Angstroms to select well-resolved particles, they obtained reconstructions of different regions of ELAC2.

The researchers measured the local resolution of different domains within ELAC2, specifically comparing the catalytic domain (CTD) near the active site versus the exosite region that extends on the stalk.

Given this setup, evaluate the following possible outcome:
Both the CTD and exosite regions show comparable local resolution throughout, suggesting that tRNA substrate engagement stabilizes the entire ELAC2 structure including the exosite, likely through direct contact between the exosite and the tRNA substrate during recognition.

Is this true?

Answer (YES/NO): NO